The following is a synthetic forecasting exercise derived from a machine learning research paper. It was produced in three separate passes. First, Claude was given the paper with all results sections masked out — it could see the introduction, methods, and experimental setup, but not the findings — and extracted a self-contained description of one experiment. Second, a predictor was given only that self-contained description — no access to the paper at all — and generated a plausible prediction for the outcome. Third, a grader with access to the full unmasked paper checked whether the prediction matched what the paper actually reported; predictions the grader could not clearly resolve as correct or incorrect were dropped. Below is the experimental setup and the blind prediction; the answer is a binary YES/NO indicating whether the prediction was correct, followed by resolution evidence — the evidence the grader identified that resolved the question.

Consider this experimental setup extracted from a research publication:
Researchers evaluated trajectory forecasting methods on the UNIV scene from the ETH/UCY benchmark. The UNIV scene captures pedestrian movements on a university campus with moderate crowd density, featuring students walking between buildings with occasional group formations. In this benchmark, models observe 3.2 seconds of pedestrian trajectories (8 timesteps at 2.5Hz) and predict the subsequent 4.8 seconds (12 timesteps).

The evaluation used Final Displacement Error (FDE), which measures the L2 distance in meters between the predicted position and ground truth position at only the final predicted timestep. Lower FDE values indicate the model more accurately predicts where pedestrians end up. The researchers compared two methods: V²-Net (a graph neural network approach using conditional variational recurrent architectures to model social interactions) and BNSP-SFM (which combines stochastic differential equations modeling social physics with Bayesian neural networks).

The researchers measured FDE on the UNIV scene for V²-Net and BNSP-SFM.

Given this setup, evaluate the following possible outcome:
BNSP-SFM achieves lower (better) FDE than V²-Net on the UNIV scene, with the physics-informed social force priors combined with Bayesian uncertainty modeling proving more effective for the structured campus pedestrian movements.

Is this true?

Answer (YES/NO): NO